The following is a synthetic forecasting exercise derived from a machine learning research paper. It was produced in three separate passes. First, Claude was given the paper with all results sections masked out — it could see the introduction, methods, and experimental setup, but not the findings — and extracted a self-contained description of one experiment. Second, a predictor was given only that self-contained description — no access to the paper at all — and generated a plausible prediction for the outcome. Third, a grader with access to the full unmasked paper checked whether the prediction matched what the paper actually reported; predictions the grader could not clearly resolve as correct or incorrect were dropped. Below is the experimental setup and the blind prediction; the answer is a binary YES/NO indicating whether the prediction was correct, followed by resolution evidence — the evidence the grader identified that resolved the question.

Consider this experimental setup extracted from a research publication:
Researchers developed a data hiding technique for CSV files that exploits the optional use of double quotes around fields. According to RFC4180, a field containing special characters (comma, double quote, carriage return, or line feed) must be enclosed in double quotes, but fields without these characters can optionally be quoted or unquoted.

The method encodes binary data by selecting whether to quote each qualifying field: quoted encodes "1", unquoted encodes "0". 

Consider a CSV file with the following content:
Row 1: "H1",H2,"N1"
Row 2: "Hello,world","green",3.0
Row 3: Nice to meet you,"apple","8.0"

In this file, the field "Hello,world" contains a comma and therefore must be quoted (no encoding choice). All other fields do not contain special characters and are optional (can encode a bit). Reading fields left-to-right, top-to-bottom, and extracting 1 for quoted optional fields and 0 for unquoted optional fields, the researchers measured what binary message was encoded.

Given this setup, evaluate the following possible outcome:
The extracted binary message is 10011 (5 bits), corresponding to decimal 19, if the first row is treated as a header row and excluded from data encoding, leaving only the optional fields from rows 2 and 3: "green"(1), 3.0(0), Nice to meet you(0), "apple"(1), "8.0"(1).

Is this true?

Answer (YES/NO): NO